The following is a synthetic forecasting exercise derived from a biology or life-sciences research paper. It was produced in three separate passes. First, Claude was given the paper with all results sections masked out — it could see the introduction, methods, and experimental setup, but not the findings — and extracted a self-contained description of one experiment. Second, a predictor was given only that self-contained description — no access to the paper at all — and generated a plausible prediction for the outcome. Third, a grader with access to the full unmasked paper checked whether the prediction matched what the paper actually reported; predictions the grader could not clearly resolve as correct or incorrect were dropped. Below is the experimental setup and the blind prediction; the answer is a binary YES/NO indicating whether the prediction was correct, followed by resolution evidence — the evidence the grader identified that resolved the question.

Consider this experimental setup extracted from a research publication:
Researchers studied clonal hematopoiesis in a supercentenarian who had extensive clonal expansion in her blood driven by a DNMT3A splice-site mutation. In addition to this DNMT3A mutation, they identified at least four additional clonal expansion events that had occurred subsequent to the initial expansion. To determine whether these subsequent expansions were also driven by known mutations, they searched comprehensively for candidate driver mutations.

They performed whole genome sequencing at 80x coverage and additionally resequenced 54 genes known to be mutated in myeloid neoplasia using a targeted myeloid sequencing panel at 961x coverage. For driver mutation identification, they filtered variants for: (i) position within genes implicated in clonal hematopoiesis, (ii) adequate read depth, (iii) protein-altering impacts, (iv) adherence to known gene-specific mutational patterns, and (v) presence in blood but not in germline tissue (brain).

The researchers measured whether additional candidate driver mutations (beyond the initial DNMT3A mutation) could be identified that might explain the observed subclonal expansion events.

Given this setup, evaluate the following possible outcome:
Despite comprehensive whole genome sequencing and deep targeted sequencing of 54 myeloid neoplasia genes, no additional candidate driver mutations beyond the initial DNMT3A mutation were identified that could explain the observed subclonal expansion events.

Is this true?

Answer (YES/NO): YES